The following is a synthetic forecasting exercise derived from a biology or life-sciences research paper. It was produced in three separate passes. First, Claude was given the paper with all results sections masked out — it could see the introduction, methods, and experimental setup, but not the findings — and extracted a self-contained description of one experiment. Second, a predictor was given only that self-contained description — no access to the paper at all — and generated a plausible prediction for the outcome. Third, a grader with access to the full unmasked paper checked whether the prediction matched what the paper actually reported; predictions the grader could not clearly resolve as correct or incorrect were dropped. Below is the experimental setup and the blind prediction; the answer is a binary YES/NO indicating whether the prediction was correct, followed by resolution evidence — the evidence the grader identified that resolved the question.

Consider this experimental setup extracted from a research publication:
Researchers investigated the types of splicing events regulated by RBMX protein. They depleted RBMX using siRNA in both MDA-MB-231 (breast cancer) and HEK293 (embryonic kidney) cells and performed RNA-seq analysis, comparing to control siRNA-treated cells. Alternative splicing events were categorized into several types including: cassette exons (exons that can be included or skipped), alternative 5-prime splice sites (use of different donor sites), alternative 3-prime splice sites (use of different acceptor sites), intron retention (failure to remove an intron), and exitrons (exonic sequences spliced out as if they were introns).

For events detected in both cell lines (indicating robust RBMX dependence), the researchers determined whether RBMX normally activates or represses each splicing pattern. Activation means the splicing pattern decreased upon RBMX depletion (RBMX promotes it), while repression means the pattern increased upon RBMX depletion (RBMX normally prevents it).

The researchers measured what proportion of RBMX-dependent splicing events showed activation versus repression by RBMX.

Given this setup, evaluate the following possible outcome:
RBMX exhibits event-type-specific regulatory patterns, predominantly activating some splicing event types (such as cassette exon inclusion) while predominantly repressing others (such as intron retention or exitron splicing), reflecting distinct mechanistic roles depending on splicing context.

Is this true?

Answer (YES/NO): NO